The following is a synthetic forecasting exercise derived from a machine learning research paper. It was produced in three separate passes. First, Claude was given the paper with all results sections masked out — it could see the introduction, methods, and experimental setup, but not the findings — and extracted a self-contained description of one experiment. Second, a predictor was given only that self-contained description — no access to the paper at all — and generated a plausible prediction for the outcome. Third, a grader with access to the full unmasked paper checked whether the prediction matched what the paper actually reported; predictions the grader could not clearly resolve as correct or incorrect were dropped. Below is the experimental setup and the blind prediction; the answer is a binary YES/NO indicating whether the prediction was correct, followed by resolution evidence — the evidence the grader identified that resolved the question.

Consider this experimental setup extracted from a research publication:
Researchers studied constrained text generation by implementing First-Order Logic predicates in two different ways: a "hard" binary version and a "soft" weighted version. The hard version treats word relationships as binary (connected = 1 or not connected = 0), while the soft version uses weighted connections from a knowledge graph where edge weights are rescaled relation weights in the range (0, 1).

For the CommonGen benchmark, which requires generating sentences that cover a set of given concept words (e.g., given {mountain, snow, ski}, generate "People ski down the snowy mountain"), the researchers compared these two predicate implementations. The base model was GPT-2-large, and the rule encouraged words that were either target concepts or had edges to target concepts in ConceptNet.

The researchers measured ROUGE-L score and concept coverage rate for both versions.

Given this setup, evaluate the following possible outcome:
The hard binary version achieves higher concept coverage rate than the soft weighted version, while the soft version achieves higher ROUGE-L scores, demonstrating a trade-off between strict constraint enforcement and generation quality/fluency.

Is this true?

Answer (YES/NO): NO